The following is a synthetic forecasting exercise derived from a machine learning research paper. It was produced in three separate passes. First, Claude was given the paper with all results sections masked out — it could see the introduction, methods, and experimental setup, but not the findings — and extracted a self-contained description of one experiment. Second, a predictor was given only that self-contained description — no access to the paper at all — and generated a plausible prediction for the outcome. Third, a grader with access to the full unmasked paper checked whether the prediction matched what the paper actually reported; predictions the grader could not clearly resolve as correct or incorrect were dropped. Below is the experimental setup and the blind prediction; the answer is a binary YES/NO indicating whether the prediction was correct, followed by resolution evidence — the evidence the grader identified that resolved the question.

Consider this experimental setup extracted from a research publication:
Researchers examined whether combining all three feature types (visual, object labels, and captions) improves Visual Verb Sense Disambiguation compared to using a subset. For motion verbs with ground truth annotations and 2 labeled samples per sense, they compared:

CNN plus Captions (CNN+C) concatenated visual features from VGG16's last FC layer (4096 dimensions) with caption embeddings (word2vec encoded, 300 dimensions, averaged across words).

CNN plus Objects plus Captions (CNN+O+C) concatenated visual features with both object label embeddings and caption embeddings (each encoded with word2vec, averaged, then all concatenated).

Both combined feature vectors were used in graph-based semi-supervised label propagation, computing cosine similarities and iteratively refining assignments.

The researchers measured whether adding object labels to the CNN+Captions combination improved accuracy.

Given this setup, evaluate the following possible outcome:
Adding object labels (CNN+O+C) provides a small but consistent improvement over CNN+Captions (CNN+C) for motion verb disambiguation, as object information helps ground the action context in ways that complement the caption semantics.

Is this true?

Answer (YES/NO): NO